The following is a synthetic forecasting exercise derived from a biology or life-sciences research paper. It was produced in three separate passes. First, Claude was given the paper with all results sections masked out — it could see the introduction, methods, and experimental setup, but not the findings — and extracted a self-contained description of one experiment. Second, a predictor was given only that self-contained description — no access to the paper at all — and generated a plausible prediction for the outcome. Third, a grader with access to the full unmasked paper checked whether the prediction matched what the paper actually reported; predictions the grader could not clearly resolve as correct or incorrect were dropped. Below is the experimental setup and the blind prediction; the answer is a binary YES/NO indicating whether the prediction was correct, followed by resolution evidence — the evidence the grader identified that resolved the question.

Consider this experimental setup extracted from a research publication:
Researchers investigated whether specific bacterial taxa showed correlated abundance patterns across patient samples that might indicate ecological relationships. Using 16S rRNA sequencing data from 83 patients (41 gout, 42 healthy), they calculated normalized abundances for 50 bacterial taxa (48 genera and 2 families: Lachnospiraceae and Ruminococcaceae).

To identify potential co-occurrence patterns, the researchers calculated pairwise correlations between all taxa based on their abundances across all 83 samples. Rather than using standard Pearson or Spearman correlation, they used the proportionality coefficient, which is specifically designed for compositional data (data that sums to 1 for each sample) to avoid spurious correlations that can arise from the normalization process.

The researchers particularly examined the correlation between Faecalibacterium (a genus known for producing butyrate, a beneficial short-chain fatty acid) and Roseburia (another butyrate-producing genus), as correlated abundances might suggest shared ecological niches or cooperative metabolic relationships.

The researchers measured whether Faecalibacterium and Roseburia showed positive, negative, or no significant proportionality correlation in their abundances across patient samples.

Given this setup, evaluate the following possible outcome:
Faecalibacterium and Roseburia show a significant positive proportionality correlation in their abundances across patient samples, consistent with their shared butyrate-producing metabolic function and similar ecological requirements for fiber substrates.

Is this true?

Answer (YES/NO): YES